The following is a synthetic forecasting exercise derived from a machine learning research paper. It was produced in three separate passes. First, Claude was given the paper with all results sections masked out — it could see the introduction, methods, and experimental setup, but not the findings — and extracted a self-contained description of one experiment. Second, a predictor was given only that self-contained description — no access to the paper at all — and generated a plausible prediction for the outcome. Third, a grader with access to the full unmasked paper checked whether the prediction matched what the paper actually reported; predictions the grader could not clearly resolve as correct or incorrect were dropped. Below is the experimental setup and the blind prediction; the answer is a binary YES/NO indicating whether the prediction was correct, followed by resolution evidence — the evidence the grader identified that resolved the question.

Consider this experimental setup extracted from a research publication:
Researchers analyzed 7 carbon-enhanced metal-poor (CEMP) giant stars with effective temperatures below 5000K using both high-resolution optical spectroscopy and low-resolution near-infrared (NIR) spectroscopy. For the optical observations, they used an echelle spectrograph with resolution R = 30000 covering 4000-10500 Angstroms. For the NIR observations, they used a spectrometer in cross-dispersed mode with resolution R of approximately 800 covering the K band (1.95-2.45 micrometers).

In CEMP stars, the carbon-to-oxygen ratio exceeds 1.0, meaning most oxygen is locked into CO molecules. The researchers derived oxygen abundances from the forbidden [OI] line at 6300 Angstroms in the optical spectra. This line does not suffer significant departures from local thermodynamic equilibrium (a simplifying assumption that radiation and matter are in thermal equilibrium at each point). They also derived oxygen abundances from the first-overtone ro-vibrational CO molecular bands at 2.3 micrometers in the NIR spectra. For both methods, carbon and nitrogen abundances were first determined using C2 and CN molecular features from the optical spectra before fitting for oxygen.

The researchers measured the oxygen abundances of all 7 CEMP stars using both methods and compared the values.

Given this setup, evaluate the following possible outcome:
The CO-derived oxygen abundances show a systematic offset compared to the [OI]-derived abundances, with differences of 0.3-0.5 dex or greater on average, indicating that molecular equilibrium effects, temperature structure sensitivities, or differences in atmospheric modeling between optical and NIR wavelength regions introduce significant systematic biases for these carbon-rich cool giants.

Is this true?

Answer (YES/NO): NO